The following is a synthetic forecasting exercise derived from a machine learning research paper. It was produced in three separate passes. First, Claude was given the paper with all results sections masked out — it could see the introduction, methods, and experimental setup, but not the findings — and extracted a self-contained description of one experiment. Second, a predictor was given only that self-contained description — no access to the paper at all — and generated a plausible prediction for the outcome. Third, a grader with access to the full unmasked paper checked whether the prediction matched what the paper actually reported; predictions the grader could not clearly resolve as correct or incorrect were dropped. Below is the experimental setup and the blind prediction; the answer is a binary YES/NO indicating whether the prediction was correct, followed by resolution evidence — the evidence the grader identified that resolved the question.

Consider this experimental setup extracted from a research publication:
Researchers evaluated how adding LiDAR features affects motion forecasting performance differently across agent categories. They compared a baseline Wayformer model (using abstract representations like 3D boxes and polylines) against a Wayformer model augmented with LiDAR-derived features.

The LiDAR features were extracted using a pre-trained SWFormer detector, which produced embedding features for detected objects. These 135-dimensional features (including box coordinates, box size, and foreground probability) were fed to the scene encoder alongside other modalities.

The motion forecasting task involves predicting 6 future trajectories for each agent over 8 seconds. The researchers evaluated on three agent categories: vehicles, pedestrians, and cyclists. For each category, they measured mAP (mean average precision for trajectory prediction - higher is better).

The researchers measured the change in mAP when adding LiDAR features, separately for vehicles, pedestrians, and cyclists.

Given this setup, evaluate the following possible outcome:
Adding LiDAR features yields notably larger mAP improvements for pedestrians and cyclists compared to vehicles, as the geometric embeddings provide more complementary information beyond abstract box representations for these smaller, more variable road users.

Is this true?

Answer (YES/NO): NO